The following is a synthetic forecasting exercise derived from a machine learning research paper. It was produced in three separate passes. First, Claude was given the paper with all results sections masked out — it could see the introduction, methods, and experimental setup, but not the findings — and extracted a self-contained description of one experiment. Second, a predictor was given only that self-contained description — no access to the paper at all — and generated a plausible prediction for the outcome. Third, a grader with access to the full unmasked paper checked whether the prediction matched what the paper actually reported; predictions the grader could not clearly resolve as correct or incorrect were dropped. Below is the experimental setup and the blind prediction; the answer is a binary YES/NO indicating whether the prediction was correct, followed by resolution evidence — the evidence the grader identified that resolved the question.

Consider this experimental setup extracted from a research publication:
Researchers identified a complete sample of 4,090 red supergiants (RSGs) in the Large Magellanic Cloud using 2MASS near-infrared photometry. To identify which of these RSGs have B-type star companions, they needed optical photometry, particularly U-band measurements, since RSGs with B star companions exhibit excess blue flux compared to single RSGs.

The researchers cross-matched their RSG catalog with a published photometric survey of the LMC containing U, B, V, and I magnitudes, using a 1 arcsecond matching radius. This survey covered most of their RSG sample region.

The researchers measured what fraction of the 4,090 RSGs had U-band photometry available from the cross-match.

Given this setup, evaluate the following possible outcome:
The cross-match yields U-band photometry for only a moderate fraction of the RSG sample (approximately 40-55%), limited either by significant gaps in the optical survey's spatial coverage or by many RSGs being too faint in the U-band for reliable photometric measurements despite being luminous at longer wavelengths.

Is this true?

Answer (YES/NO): NO